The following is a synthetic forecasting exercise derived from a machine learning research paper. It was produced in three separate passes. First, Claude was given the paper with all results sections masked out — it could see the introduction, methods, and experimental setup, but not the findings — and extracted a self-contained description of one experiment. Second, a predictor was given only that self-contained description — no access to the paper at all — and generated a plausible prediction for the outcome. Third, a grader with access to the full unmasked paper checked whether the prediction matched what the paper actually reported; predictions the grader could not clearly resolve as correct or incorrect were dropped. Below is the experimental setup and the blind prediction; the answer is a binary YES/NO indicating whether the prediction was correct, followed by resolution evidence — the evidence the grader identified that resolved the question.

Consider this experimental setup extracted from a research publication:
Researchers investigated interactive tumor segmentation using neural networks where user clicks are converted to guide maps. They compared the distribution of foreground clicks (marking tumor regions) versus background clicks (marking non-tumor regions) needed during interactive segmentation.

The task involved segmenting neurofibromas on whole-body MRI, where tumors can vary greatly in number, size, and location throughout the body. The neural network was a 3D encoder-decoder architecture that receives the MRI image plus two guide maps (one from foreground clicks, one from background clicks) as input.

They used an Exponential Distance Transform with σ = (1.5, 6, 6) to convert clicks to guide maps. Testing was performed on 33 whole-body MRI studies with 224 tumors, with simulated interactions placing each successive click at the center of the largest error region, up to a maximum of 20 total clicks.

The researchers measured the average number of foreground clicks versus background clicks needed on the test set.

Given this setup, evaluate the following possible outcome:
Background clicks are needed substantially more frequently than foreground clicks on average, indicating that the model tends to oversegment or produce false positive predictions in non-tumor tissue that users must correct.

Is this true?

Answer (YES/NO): YES